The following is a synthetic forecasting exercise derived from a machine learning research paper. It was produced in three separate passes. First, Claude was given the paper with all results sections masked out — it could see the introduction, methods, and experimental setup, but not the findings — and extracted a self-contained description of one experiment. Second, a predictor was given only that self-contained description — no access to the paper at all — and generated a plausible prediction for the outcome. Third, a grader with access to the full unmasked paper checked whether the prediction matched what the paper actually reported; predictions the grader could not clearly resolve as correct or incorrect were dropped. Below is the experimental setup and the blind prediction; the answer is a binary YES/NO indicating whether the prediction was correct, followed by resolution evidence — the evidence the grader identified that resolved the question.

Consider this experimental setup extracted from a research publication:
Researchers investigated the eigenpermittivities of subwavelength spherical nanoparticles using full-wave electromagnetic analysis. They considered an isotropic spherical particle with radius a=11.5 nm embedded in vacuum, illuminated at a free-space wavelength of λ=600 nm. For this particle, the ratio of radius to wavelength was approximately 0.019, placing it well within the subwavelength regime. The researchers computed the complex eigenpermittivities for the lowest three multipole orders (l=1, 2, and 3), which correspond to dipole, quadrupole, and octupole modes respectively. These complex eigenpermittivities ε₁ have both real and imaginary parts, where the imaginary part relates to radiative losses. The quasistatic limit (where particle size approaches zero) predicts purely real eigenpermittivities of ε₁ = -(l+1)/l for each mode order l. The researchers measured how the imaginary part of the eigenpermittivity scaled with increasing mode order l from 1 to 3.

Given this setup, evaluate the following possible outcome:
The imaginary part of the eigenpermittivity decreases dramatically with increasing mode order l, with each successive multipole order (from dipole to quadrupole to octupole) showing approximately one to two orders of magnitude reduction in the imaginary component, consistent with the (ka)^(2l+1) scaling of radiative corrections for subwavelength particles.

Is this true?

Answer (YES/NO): NO